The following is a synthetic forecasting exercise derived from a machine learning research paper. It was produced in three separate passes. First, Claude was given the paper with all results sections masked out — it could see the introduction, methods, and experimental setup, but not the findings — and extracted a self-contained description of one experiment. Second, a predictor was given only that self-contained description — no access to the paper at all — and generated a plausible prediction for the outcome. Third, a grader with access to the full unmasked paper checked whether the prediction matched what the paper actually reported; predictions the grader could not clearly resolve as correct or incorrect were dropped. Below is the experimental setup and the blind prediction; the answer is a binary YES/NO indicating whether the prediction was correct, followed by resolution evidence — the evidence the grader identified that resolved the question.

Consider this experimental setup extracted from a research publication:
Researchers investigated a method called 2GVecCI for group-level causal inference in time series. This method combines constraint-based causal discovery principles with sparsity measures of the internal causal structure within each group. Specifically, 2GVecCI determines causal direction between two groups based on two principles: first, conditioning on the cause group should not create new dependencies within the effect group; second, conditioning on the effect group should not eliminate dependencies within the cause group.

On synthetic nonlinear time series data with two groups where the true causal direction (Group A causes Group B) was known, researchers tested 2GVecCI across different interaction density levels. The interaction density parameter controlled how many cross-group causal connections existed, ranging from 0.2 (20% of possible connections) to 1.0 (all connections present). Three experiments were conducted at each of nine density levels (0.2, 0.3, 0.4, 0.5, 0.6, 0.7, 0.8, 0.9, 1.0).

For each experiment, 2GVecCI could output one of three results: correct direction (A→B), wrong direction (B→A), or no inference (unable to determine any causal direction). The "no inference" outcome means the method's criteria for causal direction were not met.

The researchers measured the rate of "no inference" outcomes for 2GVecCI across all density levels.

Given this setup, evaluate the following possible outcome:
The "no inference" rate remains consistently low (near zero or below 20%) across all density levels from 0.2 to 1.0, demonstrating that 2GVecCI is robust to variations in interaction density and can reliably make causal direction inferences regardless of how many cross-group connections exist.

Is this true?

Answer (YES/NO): NO